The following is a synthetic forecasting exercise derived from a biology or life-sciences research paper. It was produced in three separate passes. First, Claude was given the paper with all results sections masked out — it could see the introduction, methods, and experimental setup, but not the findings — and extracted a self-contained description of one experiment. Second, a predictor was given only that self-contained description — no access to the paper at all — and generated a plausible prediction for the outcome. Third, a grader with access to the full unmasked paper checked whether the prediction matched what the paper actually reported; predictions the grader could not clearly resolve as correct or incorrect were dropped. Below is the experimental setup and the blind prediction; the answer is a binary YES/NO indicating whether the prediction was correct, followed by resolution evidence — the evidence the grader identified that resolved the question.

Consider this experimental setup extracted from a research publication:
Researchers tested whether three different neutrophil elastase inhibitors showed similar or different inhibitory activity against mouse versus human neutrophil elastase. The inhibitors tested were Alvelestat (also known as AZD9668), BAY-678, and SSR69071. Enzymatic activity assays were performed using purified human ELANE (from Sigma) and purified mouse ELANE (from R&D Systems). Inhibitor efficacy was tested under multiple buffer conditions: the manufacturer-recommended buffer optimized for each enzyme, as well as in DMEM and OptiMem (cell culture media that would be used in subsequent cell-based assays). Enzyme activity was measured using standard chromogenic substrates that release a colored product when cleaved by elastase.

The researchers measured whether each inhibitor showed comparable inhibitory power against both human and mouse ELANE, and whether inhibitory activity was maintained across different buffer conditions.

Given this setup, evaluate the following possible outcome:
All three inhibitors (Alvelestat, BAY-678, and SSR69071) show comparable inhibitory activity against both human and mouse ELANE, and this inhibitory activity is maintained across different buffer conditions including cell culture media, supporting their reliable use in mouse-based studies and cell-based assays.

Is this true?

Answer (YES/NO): YES